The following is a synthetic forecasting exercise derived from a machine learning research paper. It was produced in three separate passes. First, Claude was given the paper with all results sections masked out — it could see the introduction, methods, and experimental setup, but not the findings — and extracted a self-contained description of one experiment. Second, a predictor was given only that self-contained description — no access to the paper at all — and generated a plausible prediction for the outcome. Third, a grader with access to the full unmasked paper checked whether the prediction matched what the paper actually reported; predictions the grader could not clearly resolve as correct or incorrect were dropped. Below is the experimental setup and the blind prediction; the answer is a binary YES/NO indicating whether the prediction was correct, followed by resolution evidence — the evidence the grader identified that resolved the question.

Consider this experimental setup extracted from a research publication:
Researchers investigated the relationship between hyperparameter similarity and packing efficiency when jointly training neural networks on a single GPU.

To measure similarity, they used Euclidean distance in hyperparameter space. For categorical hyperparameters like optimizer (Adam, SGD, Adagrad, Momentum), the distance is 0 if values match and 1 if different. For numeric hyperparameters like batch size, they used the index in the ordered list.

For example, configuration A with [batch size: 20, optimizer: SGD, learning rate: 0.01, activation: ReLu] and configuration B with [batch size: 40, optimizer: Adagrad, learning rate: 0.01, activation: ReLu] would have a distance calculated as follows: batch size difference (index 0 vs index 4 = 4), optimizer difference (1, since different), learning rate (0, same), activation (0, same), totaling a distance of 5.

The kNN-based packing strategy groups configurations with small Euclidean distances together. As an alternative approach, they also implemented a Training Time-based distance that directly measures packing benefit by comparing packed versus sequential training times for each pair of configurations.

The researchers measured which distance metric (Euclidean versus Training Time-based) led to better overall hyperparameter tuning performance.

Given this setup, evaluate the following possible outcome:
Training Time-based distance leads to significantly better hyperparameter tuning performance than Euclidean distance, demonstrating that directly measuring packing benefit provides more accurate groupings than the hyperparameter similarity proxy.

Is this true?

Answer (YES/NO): NO